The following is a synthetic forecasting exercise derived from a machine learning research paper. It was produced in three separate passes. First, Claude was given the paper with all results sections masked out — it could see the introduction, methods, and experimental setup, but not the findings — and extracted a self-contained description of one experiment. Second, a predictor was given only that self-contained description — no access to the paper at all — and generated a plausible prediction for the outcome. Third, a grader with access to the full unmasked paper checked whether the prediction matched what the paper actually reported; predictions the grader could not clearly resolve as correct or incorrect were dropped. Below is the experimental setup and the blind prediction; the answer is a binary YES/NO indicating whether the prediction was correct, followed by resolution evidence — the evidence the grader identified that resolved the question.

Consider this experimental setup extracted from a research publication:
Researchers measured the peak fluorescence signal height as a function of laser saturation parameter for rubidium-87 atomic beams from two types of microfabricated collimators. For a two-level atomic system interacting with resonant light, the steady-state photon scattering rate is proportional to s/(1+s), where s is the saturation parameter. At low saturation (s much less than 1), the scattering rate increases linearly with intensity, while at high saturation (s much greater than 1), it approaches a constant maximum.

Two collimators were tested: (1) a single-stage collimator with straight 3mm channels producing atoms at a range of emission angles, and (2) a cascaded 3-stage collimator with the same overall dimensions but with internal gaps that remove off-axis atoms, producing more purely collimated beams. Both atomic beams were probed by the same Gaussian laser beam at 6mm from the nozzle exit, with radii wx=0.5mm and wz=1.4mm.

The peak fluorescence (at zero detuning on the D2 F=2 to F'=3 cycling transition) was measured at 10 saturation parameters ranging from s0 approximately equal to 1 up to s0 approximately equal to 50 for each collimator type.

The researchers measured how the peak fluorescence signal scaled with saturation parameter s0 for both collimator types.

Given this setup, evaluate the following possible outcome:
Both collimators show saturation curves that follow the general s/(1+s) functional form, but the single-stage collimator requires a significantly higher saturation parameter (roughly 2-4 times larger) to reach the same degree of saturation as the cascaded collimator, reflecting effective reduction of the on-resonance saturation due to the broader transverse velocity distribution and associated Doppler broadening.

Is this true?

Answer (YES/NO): NO